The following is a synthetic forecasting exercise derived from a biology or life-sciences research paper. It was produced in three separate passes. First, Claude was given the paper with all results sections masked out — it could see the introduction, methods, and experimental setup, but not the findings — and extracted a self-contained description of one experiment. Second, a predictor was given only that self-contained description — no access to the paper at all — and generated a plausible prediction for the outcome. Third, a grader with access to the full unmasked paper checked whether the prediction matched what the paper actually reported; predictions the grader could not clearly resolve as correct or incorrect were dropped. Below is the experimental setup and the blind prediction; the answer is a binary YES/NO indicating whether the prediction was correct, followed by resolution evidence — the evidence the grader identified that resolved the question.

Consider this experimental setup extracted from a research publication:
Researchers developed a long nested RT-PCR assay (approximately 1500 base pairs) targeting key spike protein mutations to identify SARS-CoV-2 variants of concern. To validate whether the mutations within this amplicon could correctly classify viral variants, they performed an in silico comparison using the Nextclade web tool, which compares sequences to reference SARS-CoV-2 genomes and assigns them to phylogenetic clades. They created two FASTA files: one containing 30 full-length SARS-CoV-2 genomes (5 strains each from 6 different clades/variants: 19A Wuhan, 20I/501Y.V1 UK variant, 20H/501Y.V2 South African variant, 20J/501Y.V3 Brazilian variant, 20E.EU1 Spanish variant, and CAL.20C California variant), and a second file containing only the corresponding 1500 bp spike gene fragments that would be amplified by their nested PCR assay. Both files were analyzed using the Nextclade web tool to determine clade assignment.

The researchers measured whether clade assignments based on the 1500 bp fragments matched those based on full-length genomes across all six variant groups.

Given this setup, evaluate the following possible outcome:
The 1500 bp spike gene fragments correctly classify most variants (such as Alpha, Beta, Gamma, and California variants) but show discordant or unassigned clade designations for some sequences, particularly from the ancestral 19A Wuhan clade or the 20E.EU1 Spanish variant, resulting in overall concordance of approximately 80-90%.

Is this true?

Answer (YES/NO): NO